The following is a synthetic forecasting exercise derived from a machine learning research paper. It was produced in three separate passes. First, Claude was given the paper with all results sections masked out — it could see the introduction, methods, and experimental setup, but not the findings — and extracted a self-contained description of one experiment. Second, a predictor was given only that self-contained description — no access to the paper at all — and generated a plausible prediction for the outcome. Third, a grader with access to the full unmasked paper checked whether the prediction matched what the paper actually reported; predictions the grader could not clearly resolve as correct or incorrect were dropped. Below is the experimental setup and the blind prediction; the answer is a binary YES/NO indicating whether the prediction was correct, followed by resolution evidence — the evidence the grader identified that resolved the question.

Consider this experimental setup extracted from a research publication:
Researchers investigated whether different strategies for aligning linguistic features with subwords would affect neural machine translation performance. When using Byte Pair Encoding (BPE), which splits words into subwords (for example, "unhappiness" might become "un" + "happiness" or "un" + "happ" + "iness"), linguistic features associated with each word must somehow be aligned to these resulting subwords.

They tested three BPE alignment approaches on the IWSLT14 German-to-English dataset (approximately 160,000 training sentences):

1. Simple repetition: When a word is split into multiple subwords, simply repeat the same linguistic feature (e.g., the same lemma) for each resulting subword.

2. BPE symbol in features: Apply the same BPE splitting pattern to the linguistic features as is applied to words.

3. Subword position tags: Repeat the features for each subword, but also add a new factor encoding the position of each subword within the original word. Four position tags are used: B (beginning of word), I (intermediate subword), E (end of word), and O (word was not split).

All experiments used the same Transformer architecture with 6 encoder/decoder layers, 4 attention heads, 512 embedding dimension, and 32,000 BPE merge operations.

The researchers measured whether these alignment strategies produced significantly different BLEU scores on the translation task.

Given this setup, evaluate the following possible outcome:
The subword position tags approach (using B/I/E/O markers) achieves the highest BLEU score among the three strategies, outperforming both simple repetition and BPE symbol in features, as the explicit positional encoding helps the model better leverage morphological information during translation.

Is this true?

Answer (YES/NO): NO